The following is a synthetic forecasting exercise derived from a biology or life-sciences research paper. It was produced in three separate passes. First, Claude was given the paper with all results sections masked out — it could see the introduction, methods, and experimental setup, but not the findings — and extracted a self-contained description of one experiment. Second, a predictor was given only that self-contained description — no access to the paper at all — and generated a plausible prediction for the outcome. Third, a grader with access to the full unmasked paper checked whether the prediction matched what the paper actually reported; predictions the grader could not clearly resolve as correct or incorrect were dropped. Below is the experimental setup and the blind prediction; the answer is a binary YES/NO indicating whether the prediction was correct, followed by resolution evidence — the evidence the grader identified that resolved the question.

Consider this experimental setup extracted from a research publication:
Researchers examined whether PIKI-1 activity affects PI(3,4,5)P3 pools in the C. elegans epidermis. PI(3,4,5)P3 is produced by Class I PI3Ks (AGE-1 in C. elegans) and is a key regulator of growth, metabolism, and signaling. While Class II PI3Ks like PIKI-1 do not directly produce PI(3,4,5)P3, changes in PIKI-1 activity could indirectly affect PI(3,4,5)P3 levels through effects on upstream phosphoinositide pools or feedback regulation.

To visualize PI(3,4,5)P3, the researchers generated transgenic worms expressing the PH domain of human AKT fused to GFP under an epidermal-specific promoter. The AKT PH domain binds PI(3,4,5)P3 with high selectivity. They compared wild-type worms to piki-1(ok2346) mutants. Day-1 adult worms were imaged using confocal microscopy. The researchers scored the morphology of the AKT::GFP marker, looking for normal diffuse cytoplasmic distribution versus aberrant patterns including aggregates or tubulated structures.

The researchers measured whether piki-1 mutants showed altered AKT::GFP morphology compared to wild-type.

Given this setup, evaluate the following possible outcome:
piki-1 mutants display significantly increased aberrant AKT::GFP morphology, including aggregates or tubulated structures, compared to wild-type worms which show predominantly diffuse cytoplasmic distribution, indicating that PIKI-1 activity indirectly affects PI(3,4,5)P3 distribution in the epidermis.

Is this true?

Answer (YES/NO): NO